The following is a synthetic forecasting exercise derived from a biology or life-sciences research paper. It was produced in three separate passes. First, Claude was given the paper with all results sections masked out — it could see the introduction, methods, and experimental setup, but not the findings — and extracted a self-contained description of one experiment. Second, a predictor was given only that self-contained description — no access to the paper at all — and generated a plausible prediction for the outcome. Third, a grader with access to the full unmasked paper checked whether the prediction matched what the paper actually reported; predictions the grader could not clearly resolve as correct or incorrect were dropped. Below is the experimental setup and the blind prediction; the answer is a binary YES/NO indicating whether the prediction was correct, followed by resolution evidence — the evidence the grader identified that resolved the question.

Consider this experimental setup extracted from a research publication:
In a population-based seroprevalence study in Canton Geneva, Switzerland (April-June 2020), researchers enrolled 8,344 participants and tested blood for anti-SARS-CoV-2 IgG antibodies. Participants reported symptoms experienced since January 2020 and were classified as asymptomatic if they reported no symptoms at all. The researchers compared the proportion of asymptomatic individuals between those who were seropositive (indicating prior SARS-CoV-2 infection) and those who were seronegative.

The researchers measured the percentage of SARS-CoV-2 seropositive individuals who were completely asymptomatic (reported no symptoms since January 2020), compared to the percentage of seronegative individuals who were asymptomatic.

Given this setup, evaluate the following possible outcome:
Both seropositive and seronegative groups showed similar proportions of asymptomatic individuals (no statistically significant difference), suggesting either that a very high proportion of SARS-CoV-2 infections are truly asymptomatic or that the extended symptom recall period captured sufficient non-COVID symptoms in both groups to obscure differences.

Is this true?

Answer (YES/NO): NO